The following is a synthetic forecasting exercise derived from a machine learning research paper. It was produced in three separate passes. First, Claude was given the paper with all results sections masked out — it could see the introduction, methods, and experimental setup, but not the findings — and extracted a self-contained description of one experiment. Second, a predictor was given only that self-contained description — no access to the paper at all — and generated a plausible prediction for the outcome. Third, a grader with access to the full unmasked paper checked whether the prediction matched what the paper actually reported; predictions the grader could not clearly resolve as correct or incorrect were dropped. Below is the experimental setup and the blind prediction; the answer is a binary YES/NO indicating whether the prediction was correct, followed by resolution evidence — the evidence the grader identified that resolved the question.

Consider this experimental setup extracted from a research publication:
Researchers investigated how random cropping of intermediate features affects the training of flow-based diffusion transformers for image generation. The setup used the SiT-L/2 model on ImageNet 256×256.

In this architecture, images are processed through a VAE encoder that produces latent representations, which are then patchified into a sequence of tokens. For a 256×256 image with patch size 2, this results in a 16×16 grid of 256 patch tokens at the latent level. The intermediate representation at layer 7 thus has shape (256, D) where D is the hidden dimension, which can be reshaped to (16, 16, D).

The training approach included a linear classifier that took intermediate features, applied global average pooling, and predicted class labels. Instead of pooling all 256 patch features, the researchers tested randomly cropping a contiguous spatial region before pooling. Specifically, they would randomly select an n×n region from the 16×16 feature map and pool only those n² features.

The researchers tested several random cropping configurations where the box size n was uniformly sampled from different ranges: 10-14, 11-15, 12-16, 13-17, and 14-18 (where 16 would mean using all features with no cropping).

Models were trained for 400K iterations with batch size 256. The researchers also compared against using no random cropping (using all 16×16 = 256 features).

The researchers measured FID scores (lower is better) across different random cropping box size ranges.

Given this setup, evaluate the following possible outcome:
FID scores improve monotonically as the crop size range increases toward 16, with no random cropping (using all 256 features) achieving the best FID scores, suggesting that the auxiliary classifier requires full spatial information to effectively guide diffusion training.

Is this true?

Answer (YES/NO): NO